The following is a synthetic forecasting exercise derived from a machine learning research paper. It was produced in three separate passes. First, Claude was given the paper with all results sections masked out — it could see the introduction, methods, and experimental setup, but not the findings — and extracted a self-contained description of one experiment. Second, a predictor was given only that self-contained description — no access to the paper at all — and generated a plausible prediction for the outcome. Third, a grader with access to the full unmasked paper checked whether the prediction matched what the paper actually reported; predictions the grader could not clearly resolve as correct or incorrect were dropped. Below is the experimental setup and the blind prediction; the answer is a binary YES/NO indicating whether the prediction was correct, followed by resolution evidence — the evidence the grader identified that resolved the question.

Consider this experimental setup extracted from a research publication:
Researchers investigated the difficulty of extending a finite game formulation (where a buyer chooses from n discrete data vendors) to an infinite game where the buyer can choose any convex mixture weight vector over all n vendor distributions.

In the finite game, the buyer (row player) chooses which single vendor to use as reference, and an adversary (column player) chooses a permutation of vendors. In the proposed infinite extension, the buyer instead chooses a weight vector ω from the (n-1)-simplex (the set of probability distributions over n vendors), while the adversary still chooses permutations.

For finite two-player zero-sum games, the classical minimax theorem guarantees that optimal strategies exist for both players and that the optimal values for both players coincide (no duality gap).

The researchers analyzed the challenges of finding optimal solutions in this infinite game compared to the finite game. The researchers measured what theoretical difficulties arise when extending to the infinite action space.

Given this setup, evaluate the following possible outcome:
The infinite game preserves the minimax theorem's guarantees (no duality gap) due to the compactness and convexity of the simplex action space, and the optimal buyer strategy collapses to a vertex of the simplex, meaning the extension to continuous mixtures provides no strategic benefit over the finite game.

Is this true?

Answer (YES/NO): NO